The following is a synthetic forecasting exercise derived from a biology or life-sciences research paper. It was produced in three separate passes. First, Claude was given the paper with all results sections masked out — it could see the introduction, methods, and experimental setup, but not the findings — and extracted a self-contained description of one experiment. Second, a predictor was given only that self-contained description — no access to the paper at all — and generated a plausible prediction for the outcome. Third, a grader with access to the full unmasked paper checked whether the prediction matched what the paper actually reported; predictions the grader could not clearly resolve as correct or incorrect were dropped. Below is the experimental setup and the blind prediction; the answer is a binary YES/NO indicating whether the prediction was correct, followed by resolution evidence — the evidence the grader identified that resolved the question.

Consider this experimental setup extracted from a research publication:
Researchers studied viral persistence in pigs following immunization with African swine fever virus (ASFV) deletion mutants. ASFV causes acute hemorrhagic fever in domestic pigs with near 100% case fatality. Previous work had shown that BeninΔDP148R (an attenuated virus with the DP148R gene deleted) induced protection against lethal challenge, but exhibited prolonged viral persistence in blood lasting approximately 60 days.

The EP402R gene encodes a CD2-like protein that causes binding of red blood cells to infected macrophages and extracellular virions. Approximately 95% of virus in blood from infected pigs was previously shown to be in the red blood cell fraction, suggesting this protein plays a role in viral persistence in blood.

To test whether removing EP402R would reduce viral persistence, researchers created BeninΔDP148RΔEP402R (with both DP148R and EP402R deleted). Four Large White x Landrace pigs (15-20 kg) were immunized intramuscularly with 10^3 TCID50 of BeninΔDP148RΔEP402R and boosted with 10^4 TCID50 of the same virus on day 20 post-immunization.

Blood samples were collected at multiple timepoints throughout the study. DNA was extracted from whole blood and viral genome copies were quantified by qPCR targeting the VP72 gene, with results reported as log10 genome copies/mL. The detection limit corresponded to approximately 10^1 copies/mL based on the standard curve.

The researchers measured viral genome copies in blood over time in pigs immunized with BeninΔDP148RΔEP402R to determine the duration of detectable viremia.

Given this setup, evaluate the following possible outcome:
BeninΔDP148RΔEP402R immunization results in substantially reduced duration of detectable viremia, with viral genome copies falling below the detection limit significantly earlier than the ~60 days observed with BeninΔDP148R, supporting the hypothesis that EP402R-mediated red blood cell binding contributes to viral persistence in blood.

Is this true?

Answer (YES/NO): YES